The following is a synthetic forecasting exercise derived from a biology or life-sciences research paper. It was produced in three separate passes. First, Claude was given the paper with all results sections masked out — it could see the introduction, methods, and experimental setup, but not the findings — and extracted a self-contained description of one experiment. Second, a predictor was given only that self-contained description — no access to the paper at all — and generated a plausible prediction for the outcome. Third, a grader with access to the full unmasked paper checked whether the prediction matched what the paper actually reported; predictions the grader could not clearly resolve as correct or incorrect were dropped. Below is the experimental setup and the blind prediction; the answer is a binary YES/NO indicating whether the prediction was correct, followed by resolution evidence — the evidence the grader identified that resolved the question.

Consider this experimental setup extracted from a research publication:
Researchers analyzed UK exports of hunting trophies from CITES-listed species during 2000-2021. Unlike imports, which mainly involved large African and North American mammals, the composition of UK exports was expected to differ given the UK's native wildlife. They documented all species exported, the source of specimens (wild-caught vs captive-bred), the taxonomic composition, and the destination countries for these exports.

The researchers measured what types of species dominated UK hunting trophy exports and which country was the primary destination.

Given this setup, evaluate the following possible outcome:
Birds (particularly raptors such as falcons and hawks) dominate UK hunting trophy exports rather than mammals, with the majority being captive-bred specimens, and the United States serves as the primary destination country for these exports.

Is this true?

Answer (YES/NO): NO